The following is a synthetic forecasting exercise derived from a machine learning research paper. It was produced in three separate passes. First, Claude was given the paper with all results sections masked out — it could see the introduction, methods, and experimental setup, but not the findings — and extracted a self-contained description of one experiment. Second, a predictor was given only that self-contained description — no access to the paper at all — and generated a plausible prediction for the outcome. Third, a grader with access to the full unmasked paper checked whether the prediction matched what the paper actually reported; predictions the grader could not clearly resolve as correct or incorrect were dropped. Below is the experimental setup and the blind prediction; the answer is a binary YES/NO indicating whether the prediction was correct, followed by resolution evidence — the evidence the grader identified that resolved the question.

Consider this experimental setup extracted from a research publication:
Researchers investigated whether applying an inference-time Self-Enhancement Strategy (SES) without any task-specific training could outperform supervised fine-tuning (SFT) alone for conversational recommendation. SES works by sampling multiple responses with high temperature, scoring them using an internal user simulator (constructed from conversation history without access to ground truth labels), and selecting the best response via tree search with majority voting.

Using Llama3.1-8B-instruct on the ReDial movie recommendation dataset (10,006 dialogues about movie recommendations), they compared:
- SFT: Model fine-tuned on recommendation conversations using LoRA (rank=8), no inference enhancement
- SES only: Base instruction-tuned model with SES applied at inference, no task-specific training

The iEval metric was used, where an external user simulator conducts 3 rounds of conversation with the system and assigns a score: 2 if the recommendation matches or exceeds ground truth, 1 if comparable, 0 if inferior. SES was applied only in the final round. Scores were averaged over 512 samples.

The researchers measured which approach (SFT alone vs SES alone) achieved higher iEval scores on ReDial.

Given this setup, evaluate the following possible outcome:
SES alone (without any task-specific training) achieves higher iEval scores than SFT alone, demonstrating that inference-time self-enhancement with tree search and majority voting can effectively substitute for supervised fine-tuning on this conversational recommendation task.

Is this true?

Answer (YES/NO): YES